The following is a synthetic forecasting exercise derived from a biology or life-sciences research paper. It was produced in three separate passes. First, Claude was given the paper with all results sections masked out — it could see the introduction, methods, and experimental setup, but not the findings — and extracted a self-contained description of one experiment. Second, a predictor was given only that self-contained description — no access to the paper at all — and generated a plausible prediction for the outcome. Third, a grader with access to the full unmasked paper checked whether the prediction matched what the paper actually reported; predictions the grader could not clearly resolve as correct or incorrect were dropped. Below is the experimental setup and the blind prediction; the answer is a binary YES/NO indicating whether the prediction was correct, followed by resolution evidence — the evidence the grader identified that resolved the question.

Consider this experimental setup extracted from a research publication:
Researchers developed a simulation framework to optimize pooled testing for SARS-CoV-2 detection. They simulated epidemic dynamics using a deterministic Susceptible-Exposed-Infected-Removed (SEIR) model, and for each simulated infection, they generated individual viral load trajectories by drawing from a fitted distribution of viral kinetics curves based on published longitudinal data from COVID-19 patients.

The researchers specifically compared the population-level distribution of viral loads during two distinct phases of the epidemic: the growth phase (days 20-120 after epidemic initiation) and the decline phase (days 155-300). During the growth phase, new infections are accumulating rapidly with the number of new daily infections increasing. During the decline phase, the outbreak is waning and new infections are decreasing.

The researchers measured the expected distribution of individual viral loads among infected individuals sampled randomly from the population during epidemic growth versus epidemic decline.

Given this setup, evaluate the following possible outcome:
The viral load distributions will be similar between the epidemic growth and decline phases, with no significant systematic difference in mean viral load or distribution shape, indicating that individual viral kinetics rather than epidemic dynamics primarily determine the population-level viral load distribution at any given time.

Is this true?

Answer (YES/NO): NO